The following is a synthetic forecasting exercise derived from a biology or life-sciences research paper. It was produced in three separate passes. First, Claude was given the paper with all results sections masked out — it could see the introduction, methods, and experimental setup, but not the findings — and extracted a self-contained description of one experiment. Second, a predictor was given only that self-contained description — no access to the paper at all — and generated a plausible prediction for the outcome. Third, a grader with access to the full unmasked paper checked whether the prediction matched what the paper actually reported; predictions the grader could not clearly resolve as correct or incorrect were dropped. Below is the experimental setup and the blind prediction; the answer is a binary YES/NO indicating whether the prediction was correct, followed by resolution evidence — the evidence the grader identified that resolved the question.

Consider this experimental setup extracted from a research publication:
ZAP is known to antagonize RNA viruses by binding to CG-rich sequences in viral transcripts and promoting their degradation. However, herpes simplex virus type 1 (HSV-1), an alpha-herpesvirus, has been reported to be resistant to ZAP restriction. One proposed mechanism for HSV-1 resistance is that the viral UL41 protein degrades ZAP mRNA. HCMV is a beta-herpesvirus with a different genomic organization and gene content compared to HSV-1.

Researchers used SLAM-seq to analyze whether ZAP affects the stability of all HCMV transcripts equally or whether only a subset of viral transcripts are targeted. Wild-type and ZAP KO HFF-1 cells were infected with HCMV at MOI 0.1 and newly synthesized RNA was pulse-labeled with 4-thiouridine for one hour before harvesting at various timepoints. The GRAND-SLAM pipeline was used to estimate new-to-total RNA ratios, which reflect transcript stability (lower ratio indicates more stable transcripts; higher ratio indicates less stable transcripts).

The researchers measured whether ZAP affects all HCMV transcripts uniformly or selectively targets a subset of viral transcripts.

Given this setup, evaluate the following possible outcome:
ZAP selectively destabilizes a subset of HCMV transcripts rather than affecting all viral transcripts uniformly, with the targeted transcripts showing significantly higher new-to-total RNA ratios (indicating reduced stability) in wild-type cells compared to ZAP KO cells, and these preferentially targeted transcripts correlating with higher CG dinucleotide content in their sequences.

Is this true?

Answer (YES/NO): NO